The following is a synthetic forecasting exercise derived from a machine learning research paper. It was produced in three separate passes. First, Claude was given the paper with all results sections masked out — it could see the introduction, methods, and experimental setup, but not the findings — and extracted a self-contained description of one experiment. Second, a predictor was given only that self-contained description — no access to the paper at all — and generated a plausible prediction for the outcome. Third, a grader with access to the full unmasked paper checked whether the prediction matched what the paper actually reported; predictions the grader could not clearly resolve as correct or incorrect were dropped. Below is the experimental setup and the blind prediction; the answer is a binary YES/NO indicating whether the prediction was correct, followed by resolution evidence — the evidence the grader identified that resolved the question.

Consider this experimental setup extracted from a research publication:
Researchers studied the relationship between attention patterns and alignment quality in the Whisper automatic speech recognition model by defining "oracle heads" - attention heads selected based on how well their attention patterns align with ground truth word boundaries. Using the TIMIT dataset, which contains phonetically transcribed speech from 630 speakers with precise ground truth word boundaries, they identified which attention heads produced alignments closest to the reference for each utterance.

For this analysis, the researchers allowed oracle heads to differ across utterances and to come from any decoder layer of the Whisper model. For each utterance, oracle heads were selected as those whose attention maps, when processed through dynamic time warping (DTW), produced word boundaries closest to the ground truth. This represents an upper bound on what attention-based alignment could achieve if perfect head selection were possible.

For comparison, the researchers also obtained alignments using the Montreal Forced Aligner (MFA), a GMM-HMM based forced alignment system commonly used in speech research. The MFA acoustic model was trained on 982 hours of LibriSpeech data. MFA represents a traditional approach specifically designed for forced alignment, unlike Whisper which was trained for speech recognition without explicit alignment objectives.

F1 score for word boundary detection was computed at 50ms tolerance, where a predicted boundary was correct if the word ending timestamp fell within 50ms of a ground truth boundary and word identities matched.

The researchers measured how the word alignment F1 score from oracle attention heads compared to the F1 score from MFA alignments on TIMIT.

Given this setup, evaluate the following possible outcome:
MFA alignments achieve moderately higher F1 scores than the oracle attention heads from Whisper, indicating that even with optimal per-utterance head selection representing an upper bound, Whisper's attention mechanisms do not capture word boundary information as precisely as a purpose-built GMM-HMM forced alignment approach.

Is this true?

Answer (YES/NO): NO